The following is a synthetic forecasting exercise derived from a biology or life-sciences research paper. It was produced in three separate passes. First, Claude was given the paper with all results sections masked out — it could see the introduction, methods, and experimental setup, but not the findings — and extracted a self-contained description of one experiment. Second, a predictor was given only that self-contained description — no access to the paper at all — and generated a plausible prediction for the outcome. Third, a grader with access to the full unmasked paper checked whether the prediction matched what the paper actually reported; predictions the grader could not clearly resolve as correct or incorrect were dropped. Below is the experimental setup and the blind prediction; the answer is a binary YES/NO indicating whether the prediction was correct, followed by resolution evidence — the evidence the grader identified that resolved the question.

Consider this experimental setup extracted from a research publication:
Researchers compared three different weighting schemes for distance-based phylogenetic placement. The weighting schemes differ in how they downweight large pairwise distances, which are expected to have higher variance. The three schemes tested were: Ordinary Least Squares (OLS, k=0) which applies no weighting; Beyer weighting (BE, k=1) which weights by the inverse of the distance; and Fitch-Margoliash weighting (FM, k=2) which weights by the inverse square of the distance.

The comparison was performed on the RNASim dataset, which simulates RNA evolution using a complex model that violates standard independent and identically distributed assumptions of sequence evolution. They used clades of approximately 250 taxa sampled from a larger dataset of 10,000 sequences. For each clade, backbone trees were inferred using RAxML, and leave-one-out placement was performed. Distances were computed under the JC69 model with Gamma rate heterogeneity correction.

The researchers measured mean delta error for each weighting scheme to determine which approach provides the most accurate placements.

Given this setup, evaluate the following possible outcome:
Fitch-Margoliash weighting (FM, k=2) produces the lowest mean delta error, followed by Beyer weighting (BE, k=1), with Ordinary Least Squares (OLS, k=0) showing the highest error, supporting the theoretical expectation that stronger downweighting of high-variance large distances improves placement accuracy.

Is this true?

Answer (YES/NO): YES